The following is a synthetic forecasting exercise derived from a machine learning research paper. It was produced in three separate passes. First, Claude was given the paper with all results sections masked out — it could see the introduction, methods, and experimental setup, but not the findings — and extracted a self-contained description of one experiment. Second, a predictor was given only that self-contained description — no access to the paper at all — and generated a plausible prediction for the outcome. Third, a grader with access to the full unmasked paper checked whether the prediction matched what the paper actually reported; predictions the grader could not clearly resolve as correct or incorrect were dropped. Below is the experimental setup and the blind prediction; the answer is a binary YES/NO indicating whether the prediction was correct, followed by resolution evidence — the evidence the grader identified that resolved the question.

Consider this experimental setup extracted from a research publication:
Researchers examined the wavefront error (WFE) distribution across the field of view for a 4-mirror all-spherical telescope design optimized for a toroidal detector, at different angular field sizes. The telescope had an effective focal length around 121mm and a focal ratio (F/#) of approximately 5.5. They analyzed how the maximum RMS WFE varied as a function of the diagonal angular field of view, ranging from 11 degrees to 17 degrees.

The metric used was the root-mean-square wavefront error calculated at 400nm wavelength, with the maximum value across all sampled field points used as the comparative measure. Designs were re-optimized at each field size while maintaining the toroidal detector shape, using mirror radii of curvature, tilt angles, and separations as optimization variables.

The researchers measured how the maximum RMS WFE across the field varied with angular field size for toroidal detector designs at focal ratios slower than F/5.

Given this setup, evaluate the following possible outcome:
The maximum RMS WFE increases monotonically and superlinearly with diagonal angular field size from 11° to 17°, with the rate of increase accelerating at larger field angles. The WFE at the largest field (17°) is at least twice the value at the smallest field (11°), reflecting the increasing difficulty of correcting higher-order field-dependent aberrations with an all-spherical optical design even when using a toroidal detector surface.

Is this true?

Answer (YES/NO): NO